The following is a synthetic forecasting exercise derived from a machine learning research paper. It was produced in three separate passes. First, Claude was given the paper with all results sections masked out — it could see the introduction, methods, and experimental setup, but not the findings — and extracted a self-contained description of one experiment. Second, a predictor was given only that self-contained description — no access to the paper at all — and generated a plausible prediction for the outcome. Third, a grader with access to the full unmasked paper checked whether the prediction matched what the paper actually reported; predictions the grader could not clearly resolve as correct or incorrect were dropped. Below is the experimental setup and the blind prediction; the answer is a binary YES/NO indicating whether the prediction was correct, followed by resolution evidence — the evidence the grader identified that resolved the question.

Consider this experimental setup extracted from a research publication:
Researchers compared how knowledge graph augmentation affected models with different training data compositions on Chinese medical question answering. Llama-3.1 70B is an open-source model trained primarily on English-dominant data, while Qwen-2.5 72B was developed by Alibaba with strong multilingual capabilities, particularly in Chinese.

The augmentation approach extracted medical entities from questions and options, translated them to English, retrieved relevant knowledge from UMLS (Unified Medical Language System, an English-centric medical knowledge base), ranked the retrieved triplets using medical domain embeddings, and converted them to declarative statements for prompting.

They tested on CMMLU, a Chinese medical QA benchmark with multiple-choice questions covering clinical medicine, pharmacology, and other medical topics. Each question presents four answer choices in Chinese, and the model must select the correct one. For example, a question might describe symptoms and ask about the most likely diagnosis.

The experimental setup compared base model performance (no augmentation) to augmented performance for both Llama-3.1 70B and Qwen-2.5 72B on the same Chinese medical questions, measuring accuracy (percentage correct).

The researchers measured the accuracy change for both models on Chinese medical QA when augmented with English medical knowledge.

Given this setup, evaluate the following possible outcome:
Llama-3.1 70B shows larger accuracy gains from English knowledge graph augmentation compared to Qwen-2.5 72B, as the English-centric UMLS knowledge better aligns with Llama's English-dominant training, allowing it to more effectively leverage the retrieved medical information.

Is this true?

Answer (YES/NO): YES